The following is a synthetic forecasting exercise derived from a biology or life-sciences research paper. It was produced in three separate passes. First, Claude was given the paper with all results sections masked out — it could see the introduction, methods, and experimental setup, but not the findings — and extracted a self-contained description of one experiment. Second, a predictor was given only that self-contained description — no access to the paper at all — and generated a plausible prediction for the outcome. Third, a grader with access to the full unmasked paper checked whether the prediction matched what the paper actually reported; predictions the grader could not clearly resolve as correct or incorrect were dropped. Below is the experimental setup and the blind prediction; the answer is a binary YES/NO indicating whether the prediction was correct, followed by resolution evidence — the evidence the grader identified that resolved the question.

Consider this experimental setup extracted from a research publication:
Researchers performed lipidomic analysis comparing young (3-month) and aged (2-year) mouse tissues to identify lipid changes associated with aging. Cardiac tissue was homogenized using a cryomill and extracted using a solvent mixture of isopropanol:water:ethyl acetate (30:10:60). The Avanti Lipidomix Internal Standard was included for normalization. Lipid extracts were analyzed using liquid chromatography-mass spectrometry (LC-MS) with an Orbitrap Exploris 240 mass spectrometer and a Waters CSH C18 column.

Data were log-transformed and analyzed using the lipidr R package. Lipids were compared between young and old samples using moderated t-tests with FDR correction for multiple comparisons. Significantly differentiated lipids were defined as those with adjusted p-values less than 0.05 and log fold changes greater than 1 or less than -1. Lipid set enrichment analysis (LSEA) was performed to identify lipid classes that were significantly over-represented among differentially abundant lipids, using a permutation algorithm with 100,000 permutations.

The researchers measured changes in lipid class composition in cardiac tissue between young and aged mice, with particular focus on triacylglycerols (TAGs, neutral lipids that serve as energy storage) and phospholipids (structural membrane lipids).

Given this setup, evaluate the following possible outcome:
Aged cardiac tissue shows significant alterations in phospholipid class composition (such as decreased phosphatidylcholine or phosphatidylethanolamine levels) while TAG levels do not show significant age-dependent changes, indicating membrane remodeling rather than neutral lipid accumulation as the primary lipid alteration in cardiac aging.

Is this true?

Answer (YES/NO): NO